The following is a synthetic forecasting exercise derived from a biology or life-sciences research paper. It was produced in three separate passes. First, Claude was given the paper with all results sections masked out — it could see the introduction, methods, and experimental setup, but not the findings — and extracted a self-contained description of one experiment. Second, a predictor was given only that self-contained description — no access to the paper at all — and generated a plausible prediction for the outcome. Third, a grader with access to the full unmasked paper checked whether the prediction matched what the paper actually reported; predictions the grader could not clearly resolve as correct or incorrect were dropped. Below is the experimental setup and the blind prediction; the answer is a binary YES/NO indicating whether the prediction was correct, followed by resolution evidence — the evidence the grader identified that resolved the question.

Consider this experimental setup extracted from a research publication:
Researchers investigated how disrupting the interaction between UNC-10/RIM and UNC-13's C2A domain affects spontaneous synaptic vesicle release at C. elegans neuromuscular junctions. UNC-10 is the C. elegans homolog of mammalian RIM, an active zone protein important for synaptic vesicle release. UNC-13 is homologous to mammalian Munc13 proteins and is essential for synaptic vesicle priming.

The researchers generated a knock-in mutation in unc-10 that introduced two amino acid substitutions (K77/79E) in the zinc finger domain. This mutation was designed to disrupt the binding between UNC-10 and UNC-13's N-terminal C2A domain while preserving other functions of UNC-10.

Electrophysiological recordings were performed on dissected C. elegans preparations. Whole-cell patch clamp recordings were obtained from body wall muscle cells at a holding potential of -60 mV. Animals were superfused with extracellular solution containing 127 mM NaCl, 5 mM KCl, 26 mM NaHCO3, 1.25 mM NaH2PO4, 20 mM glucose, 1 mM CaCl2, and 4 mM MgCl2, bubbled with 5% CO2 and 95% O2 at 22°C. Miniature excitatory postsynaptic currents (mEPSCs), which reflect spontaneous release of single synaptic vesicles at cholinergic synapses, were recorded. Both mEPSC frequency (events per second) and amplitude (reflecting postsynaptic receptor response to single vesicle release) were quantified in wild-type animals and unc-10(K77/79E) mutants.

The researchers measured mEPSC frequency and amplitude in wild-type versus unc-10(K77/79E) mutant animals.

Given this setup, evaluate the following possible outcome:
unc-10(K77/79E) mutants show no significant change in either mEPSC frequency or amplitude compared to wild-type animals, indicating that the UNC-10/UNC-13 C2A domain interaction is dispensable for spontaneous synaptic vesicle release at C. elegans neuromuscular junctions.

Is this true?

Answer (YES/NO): NO